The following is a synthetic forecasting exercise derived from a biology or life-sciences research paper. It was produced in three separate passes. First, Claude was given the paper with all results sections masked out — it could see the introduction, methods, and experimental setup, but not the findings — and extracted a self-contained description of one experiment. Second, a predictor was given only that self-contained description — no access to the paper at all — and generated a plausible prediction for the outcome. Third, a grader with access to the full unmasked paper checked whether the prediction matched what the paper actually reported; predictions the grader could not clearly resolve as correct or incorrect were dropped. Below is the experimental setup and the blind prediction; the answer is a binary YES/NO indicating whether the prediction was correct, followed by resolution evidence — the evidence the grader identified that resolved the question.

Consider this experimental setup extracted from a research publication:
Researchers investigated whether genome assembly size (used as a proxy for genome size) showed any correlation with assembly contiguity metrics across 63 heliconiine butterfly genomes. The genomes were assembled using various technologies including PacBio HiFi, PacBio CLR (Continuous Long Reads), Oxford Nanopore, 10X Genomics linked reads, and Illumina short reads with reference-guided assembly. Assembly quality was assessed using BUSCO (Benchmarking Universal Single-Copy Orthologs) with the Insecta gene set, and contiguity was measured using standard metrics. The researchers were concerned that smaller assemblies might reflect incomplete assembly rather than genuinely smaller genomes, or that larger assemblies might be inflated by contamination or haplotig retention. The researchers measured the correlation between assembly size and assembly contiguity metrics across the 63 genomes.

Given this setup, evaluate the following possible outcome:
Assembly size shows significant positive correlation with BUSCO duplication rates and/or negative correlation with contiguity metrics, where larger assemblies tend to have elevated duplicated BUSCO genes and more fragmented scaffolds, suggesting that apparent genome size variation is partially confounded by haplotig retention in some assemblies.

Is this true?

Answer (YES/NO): NO